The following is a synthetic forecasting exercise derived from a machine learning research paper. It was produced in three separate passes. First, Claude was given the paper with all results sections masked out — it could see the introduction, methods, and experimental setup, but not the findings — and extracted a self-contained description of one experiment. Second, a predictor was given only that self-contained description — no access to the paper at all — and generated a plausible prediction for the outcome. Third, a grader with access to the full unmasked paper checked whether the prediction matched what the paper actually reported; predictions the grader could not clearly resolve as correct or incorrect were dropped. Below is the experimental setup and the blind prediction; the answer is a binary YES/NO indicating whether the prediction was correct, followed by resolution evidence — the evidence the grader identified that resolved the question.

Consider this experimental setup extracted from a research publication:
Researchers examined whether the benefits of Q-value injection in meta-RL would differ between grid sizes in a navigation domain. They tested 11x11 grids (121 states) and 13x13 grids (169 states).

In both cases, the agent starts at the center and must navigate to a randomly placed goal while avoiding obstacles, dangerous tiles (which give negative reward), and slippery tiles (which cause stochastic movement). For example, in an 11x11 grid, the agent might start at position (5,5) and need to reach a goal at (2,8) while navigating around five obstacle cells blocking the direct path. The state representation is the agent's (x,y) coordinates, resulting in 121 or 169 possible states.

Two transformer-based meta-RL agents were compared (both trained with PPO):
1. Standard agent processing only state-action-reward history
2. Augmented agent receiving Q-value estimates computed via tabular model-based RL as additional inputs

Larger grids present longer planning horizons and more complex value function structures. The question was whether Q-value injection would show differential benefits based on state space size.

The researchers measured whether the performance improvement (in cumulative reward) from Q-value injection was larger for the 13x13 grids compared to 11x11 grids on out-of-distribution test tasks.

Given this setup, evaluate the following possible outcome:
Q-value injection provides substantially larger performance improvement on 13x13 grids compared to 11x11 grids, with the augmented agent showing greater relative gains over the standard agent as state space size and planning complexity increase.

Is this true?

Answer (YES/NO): YES